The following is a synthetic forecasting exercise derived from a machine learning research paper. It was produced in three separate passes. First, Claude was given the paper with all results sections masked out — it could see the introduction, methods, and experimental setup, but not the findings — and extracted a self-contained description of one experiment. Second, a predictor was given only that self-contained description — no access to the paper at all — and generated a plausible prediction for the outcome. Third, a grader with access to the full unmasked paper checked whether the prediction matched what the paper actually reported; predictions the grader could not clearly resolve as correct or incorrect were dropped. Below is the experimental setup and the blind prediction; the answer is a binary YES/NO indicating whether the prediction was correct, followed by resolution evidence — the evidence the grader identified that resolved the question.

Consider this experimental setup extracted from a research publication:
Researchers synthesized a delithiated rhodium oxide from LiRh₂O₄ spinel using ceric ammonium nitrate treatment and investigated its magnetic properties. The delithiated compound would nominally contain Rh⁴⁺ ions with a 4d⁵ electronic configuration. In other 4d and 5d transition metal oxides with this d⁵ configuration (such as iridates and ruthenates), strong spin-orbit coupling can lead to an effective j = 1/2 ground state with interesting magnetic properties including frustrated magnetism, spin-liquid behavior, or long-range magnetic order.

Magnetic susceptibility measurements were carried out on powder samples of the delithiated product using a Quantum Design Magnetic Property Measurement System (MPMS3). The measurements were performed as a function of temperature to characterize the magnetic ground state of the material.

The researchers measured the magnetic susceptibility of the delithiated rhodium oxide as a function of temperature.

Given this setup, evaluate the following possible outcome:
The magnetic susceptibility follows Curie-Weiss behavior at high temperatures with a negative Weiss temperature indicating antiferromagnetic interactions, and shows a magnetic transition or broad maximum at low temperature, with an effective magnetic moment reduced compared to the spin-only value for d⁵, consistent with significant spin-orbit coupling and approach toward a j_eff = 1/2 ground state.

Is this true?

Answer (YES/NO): NO